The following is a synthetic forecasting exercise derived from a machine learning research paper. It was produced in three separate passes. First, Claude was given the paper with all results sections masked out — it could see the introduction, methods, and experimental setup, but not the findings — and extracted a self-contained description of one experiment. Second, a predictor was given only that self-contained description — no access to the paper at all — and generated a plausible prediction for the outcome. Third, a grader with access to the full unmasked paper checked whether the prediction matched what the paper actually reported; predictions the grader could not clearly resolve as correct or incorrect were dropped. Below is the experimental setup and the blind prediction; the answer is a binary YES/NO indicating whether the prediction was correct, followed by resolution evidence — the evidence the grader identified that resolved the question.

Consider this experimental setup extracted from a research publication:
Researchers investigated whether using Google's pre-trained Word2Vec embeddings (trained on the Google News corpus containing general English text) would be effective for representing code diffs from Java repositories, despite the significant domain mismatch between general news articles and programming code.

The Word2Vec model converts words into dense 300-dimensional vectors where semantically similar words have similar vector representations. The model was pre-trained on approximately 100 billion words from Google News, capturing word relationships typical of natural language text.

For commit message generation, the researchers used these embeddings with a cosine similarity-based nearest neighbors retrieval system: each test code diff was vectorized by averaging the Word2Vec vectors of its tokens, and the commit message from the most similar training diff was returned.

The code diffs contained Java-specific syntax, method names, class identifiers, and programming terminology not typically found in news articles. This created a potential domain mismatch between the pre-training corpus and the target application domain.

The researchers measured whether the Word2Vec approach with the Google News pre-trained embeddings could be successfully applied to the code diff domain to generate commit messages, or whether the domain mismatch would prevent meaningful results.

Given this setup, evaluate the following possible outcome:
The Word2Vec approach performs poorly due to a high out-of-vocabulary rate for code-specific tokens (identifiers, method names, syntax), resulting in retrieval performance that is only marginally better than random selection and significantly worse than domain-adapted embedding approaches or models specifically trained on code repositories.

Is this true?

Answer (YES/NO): NO